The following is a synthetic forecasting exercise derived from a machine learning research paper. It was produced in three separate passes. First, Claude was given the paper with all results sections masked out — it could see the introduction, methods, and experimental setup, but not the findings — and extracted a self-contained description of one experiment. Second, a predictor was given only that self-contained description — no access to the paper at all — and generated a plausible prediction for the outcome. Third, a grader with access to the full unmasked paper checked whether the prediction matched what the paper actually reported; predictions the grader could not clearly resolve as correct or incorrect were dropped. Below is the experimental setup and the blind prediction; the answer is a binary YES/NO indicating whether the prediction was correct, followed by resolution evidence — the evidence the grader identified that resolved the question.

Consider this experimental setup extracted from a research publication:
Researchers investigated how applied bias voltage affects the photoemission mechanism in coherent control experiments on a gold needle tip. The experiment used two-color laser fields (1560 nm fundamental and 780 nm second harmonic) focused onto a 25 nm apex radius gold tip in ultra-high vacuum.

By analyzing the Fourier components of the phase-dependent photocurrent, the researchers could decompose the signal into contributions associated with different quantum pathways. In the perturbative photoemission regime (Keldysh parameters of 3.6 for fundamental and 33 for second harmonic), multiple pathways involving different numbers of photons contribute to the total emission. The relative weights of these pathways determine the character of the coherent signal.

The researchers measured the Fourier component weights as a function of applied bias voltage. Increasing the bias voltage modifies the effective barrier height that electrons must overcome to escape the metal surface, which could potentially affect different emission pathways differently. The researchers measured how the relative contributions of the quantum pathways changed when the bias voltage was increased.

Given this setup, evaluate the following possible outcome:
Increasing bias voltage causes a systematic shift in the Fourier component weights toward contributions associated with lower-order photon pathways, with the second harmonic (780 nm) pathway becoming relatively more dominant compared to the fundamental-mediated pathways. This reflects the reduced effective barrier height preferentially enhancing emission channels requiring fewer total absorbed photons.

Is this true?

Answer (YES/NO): NO